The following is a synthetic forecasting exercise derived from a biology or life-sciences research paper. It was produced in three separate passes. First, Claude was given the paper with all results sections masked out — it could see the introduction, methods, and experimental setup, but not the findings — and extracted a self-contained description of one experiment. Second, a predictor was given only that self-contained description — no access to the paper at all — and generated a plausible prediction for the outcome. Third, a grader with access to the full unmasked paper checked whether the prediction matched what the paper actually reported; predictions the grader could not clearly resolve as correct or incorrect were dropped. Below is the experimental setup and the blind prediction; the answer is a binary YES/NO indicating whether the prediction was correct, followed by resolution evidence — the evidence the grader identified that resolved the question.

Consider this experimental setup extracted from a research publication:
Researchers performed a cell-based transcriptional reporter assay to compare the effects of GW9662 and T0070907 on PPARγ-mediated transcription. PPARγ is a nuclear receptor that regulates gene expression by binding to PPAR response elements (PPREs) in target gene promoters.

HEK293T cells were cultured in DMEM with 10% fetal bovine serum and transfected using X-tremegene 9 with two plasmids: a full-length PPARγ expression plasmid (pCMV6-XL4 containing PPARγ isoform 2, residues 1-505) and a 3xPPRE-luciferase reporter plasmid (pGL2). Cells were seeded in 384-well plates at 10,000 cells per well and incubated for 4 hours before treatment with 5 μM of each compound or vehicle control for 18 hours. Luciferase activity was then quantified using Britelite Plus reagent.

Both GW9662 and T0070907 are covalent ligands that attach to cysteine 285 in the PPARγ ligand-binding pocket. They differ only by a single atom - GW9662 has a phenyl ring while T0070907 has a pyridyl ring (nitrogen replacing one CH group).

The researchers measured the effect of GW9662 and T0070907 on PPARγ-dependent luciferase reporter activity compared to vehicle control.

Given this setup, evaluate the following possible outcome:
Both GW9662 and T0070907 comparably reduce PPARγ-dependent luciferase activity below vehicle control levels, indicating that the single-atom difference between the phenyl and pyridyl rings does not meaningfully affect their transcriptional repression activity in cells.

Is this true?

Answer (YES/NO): NO